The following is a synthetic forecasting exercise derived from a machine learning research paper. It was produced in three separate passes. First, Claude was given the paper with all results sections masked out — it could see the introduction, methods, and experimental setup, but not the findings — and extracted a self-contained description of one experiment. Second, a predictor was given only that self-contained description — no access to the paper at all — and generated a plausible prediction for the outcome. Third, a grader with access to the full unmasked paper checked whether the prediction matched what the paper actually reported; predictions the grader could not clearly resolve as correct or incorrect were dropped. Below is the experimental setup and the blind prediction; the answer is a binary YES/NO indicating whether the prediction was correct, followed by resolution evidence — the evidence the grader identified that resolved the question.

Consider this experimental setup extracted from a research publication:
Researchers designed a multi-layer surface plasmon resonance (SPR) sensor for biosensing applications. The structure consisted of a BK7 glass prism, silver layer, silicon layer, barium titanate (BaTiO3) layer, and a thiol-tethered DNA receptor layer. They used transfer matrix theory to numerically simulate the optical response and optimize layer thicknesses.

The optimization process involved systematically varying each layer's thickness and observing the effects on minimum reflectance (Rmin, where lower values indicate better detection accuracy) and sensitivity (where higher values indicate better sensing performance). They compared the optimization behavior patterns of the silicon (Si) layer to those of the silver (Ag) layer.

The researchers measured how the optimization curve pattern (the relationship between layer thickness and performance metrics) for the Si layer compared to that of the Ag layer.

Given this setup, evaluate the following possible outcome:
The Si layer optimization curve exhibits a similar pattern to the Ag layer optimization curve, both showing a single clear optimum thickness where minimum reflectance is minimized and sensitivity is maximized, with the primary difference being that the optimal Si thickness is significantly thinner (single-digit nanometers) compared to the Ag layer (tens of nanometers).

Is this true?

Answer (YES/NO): YES